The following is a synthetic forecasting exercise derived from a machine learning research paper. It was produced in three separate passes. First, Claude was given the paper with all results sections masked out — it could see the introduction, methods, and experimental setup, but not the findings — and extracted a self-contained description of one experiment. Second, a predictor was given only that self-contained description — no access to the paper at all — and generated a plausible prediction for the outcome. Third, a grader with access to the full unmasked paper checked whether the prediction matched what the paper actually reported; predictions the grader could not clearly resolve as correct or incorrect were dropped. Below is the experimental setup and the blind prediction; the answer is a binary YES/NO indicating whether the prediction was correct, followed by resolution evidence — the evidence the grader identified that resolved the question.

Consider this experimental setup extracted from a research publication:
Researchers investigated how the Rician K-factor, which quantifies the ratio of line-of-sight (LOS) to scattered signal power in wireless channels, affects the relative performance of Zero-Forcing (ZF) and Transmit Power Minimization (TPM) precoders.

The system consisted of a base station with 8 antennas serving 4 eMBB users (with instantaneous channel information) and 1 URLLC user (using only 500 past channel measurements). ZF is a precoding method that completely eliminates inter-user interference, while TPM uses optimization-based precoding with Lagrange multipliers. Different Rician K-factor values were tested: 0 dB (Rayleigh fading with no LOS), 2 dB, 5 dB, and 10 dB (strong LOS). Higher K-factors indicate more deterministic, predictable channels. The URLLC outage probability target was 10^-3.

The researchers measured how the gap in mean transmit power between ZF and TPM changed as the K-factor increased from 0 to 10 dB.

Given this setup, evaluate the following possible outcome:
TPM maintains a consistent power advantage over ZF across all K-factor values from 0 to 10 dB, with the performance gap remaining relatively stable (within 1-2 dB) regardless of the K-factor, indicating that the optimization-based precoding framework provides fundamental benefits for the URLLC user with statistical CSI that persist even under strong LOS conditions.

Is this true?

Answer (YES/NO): NO